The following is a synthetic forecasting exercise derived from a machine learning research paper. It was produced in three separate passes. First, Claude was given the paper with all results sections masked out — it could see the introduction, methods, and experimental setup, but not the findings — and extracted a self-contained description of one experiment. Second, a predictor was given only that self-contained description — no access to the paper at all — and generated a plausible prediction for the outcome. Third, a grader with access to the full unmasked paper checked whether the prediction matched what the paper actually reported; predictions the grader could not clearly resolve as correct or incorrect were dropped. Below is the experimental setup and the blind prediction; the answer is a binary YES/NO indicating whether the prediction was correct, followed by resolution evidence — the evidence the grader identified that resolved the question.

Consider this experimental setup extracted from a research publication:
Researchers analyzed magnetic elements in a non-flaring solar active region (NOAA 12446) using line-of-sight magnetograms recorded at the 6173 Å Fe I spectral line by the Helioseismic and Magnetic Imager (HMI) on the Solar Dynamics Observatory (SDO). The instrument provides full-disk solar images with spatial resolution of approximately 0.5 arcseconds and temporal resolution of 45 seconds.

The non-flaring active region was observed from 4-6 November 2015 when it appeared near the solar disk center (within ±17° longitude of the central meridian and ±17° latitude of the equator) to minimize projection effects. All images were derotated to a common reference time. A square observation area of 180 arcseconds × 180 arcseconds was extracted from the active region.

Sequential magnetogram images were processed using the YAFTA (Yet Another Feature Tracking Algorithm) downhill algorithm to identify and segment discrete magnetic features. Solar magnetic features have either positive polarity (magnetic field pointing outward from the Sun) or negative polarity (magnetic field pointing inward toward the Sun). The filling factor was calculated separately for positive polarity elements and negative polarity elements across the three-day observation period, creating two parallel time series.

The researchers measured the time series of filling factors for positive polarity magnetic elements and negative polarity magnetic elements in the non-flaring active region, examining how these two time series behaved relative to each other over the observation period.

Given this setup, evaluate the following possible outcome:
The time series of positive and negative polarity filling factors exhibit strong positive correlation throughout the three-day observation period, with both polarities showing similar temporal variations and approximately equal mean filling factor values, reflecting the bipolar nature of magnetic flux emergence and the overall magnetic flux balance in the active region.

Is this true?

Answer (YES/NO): NO